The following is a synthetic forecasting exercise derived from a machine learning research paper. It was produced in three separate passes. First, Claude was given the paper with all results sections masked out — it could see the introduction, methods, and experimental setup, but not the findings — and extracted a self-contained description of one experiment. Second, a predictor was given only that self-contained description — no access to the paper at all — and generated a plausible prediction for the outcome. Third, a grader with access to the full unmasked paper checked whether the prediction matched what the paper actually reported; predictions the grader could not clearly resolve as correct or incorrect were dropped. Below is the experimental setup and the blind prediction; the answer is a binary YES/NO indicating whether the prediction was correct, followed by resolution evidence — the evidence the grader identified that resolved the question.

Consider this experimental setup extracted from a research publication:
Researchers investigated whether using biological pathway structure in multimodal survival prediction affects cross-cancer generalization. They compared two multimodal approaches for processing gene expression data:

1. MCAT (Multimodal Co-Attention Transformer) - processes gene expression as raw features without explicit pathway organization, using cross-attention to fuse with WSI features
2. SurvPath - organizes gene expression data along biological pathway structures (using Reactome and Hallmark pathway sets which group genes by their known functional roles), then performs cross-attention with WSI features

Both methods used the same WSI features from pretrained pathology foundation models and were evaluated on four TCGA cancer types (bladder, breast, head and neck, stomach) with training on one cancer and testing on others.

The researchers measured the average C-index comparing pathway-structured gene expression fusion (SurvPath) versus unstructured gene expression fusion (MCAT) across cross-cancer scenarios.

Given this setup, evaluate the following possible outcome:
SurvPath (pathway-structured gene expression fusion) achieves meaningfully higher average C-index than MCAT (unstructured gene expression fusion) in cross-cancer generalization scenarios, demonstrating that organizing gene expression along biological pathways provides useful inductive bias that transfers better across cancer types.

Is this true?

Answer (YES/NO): NO